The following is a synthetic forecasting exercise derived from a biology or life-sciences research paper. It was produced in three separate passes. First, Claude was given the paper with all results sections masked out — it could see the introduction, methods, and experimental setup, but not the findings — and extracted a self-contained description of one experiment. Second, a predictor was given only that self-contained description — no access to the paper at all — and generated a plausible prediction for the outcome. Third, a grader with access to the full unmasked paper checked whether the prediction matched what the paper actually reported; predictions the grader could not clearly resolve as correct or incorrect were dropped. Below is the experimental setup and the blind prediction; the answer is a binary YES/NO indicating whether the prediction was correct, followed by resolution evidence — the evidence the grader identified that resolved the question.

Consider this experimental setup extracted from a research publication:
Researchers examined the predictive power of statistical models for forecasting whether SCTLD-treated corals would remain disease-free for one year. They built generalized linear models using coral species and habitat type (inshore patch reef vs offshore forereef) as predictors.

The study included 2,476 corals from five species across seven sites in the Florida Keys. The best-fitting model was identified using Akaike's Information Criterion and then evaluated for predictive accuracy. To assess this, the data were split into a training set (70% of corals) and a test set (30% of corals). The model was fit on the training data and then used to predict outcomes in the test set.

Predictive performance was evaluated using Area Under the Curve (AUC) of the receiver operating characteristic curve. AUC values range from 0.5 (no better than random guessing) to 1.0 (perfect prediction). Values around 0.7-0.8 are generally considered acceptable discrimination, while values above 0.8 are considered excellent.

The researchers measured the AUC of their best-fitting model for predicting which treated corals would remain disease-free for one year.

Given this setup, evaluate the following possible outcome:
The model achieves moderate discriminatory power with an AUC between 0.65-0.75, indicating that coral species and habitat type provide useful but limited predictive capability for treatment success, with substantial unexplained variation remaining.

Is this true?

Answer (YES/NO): NO